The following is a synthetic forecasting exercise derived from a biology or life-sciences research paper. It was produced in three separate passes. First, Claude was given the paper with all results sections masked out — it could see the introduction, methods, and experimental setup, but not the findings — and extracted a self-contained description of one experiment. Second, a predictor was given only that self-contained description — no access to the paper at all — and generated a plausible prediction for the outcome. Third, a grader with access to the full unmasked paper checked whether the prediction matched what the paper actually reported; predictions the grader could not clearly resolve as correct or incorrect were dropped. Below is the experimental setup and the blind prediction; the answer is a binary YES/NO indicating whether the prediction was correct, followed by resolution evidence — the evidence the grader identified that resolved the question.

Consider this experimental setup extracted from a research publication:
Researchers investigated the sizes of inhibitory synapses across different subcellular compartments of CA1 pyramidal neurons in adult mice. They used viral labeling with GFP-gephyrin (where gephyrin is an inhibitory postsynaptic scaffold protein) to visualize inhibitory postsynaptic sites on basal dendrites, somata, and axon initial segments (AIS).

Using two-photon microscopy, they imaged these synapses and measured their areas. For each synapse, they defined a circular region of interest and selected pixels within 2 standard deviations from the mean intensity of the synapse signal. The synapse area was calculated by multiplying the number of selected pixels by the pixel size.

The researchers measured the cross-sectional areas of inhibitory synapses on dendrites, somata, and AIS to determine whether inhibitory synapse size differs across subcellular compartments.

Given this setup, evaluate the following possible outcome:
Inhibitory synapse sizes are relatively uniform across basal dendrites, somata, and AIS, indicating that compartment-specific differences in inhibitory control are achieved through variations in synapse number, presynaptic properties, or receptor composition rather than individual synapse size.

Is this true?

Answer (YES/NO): NO